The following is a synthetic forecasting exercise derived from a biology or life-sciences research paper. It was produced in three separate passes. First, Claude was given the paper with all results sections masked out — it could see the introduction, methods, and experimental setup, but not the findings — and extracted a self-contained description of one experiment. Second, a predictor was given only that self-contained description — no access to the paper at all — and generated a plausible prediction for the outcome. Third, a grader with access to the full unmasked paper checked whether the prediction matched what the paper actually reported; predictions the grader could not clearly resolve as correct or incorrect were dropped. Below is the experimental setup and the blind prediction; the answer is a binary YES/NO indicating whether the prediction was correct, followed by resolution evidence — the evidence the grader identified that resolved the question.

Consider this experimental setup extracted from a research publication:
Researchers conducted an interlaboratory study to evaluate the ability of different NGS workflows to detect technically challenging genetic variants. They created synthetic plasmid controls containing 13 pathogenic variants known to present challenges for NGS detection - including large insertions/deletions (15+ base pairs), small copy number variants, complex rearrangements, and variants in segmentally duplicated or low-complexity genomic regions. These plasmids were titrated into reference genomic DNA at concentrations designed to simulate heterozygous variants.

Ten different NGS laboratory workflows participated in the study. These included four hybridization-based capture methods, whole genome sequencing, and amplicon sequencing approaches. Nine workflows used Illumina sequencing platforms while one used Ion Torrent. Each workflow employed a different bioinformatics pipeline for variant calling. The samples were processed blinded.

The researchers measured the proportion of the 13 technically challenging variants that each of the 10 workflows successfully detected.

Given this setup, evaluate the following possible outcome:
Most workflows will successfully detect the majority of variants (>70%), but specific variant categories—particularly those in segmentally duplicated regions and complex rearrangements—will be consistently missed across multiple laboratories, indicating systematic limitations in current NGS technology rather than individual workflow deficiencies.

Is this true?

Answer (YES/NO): NO